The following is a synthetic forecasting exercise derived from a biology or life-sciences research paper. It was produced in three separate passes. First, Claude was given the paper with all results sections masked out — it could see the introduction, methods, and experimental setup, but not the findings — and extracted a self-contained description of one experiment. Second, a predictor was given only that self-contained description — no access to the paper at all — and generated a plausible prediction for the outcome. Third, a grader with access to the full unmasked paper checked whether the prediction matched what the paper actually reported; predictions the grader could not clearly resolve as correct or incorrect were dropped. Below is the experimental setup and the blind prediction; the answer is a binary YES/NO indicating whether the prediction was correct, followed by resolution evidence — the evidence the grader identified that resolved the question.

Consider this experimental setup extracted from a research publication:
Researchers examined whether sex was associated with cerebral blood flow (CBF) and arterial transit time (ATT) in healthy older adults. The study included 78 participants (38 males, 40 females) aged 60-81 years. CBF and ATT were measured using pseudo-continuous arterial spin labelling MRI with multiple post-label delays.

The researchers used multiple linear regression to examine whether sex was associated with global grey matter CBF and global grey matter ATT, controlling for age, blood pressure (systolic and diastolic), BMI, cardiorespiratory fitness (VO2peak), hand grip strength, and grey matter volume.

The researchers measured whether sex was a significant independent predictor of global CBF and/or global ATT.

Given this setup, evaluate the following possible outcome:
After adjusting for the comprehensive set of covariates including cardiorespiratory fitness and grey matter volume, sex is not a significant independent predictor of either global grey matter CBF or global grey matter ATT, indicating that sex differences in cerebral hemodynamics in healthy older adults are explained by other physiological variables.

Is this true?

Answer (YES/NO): YES